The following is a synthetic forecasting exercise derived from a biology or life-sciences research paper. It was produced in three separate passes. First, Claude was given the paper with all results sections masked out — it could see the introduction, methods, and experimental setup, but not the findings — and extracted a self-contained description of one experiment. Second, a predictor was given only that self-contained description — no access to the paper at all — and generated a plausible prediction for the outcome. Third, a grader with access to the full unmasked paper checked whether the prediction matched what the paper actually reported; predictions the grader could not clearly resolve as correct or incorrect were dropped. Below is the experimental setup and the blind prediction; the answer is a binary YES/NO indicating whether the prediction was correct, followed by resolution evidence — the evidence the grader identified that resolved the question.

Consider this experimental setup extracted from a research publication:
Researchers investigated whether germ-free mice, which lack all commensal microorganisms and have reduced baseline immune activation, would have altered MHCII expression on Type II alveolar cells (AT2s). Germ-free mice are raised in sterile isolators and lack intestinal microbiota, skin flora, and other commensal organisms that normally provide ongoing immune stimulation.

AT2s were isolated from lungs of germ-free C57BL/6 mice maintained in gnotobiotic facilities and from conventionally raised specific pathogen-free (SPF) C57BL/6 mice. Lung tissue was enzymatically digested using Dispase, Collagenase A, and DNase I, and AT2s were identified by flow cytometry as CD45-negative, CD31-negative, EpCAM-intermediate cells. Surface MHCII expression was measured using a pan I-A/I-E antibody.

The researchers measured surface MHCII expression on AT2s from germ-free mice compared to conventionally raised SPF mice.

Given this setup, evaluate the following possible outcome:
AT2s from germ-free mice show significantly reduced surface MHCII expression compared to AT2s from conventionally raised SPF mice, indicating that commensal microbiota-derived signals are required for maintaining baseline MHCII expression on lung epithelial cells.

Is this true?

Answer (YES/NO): NO